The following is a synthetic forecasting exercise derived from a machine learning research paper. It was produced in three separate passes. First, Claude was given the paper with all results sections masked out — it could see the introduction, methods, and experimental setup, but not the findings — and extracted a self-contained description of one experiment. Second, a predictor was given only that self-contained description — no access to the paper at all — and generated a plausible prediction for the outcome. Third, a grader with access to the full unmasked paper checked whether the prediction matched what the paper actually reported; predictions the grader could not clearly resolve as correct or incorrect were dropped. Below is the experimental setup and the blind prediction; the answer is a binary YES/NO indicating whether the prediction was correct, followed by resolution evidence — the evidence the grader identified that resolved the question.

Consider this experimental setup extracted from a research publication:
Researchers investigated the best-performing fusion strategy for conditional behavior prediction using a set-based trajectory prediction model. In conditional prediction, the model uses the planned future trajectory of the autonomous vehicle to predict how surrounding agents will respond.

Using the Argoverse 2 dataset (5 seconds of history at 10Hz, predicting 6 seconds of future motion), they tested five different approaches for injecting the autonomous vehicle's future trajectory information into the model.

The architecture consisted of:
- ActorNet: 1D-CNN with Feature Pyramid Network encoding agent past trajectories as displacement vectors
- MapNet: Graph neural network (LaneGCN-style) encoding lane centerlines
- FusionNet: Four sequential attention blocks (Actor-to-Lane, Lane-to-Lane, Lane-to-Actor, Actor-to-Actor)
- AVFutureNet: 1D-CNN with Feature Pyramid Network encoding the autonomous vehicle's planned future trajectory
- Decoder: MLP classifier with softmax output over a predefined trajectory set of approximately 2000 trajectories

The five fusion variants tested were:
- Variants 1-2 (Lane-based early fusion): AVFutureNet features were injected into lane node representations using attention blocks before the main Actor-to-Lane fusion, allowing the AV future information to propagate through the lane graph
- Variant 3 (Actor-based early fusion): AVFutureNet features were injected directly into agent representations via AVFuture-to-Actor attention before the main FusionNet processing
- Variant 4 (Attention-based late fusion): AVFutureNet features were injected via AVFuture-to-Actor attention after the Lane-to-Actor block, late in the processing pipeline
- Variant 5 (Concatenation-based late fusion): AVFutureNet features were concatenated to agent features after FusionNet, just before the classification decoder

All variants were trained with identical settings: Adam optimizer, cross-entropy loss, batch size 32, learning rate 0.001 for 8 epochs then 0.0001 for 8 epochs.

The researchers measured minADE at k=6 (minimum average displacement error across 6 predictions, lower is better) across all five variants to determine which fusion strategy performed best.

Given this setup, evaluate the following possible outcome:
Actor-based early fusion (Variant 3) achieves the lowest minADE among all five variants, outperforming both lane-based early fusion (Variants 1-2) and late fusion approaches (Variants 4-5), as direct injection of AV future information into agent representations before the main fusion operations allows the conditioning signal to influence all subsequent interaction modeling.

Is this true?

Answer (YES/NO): YES